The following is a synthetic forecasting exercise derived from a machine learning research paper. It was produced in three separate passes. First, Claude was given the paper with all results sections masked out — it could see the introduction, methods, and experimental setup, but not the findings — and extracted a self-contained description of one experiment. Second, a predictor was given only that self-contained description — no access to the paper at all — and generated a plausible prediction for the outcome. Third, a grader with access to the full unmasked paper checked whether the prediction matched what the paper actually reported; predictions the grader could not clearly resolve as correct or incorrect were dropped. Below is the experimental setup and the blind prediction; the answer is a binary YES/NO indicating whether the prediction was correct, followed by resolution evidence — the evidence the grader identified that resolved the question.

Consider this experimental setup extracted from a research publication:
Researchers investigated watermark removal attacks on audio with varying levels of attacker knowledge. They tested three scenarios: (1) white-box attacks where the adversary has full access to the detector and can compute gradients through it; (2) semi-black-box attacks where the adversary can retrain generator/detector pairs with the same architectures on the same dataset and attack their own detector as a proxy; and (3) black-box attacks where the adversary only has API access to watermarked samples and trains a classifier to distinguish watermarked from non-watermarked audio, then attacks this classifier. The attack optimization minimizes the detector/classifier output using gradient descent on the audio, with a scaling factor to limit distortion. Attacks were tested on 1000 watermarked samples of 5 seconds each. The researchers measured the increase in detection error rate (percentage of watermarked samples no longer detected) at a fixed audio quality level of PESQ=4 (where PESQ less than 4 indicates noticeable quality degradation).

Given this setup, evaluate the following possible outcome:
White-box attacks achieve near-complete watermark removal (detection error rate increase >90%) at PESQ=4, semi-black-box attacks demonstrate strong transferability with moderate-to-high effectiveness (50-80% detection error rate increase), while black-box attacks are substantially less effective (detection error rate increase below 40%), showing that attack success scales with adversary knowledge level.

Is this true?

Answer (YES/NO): NO